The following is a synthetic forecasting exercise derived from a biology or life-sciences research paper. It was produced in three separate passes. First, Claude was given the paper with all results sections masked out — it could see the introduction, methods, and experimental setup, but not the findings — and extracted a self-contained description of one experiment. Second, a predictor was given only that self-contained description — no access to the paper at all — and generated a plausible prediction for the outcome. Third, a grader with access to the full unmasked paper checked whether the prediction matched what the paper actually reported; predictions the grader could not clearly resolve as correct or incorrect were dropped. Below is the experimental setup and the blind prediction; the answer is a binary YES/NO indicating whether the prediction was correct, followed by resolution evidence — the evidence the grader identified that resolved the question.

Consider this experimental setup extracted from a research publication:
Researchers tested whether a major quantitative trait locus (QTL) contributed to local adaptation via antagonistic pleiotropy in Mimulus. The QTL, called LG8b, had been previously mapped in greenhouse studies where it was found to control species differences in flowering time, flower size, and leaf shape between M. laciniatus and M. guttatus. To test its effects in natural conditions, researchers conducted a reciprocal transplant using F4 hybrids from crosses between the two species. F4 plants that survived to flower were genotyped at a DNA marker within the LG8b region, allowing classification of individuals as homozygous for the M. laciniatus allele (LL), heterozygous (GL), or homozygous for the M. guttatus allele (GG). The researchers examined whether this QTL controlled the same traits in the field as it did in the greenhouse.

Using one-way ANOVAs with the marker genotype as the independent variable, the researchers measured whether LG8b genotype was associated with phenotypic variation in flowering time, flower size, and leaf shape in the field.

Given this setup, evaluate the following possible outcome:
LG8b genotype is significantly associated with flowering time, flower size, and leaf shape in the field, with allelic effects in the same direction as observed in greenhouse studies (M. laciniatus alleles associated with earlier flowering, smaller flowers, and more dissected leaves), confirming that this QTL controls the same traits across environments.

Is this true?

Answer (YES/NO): NO